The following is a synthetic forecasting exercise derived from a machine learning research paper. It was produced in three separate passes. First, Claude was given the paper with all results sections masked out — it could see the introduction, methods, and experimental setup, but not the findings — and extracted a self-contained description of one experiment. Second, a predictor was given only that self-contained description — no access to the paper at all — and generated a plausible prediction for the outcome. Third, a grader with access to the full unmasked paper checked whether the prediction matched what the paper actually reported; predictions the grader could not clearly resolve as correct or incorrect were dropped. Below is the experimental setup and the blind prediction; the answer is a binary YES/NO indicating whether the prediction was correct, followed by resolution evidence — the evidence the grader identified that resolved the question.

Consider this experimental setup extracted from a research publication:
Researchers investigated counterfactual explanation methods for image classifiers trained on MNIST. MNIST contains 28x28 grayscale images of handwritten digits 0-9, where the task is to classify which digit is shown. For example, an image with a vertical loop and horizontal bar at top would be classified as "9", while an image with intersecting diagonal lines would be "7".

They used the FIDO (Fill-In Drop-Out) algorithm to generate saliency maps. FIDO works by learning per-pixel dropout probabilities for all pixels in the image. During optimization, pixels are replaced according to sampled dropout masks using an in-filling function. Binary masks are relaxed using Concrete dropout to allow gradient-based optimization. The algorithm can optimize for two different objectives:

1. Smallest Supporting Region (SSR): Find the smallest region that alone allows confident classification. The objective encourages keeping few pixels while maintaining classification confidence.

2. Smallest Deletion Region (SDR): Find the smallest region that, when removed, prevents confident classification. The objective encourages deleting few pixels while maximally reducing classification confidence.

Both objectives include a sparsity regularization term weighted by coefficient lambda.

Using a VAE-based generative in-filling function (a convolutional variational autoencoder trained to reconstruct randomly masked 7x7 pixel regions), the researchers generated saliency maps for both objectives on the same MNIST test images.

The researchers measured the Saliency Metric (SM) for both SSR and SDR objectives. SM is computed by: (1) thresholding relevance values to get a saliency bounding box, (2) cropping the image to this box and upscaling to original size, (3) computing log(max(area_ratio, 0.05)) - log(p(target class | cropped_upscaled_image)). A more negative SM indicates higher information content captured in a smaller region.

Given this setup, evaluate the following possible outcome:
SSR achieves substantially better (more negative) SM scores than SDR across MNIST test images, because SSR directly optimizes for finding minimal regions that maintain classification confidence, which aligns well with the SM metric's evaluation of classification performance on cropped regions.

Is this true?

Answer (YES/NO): NO